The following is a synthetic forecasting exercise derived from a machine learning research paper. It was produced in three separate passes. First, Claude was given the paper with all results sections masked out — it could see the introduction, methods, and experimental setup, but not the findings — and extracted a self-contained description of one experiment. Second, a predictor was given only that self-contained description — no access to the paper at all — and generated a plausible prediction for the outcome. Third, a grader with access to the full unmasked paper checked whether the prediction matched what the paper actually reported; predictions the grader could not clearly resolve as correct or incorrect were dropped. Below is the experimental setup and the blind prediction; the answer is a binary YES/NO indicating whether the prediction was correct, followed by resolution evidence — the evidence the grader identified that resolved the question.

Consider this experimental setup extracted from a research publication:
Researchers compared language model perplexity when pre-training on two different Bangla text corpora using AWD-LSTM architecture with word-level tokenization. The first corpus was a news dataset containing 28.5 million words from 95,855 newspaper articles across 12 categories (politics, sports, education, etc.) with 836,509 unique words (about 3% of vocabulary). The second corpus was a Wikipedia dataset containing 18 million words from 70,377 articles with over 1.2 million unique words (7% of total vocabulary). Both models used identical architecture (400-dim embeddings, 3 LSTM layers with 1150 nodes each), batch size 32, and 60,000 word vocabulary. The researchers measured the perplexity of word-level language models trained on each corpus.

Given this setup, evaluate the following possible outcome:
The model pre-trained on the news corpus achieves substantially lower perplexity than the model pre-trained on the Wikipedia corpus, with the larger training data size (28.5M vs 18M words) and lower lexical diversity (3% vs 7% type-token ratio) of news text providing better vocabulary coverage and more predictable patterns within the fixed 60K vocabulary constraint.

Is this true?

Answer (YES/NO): YES